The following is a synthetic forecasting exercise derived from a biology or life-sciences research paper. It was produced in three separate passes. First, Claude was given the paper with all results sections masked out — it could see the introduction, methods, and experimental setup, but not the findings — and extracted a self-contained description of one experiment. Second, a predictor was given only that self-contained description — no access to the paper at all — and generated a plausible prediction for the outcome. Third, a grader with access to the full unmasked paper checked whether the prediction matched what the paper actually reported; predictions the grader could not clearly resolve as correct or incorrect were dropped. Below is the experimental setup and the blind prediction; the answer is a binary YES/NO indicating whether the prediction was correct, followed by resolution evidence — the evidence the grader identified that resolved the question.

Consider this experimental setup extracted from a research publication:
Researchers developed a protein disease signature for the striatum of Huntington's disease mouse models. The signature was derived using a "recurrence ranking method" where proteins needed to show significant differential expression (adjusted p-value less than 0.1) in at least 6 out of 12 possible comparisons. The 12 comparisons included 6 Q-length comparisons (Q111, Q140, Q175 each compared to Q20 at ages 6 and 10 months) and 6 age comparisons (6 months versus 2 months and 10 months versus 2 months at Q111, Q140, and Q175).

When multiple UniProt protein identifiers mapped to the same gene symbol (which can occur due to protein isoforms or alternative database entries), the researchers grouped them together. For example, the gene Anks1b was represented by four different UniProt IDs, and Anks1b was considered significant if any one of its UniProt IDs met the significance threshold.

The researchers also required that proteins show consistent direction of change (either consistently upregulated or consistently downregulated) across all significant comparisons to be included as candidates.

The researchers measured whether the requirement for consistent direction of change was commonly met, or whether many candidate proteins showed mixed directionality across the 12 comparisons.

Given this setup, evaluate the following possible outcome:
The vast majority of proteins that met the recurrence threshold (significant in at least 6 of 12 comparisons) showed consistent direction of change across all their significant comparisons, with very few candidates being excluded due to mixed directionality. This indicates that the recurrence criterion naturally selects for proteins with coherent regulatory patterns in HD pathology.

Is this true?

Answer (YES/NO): YES